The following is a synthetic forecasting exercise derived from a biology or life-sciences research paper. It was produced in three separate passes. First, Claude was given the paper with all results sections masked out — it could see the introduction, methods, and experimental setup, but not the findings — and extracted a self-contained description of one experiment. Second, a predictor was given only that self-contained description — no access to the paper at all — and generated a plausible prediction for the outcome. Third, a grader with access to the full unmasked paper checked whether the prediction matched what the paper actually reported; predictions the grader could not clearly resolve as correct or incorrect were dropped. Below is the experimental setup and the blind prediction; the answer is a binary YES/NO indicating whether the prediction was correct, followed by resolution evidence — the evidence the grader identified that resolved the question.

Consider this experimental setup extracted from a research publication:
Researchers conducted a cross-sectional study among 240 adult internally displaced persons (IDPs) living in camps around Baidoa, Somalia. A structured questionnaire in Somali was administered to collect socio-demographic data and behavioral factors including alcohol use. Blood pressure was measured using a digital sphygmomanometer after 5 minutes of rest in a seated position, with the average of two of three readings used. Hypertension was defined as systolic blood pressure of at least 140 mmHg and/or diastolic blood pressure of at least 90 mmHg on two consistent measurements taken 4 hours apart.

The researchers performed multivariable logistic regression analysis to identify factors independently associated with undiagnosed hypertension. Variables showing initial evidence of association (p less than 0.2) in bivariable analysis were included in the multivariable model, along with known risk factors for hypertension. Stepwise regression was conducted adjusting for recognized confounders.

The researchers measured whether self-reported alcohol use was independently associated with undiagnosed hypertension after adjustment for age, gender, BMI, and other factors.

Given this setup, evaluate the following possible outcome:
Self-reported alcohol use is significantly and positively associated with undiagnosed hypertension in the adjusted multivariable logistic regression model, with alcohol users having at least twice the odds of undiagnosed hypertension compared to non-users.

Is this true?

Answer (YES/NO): YES